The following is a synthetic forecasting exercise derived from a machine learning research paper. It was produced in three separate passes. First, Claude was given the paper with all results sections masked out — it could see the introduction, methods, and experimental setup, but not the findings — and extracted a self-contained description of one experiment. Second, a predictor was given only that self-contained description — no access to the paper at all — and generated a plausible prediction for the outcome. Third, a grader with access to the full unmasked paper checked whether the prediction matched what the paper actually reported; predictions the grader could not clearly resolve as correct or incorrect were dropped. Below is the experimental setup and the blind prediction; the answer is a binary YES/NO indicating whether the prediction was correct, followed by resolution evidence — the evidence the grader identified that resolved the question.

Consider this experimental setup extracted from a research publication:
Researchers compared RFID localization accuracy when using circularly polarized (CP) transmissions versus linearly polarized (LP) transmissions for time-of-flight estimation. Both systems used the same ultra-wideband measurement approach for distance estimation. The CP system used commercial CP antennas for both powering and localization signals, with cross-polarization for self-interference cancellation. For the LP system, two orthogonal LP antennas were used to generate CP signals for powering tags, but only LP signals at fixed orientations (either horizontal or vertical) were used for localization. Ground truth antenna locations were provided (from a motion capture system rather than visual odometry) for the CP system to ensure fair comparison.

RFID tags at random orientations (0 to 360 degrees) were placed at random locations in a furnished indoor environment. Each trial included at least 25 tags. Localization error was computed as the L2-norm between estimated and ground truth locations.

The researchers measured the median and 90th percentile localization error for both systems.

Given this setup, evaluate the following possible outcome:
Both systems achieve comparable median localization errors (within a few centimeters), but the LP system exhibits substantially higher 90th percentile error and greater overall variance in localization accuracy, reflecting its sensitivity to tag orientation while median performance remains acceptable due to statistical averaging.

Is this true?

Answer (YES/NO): NO